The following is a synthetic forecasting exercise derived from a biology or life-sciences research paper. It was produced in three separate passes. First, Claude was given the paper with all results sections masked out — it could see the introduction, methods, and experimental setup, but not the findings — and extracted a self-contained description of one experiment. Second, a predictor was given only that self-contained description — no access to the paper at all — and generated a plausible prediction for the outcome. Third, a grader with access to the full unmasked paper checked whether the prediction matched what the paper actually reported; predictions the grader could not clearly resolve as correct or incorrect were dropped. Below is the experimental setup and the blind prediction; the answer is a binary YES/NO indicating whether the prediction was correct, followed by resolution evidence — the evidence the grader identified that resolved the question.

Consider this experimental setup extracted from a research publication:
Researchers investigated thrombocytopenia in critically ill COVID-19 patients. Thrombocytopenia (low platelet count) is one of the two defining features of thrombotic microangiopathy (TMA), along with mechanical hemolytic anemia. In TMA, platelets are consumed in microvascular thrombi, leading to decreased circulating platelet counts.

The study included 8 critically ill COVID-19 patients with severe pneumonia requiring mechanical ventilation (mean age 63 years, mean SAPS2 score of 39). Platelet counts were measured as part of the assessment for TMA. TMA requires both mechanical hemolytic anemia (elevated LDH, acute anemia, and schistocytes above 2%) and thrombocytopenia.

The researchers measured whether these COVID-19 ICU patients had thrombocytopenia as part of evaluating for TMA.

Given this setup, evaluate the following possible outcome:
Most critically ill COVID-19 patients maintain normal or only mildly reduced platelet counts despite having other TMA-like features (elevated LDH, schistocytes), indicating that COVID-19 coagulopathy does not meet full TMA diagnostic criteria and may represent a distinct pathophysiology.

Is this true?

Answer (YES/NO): NO